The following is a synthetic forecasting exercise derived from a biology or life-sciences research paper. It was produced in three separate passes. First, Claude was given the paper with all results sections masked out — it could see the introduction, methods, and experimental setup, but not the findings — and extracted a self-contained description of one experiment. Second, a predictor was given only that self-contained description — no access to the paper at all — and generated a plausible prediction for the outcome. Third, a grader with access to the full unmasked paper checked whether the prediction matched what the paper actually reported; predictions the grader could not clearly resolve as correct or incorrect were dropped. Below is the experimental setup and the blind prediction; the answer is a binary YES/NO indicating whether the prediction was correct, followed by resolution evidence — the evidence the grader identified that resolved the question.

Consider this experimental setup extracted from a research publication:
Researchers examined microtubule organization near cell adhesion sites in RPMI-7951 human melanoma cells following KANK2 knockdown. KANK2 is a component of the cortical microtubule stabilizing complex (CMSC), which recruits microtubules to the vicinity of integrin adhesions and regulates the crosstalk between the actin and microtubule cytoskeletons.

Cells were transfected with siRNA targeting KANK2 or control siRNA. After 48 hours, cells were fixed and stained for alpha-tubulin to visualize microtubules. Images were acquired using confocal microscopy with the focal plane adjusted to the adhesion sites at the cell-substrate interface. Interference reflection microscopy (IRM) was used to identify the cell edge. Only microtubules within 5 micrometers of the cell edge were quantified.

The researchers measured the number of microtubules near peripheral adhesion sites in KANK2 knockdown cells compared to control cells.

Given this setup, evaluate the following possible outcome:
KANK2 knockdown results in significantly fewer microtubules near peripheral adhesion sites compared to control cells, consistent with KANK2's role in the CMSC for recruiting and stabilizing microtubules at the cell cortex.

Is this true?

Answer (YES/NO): NO